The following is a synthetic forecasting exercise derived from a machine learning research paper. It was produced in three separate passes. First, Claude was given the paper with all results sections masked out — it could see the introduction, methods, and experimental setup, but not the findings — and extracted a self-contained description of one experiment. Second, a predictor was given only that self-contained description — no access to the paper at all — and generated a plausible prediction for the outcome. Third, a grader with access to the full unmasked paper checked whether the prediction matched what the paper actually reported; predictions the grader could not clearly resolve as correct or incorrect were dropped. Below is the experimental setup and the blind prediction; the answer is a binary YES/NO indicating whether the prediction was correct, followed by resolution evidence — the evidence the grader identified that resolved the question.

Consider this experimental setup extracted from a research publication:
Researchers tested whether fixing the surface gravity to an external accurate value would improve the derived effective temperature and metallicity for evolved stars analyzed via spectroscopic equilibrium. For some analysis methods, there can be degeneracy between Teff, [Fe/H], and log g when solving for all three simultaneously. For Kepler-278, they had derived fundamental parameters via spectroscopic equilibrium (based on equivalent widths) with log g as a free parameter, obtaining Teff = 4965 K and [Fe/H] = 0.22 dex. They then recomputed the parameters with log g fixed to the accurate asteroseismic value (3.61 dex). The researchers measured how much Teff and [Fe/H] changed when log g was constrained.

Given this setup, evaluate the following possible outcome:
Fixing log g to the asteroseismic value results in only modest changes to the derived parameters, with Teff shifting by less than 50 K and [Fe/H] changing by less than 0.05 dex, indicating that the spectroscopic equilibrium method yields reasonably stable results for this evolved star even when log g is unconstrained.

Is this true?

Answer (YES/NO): YES